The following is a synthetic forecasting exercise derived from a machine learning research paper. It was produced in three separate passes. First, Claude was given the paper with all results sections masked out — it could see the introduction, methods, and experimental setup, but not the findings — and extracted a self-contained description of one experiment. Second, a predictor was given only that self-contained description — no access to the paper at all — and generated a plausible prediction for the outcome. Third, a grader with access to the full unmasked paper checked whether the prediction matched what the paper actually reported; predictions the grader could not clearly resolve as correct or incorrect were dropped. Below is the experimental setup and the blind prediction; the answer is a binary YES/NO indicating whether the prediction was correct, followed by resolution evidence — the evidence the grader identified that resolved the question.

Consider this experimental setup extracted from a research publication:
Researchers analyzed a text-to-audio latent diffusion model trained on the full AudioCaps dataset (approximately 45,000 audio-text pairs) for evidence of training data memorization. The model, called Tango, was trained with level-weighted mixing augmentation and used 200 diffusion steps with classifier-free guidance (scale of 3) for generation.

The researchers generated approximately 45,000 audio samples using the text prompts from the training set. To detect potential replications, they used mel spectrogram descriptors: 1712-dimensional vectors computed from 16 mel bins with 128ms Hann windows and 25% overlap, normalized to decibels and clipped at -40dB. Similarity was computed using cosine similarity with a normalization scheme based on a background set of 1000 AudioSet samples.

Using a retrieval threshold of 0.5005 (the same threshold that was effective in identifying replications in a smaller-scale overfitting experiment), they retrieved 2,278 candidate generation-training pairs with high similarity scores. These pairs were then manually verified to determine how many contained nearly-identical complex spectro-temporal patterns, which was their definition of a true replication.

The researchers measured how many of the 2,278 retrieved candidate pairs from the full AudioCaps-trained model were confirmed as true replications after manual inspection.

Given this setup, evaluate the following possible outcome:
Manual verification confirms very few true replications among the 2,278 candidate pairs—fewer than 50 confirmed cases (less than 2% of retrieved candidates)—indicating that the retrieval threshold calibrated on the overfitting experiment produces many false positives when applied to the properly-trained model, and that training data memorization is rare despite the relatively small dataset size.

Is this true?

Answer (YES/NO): YES